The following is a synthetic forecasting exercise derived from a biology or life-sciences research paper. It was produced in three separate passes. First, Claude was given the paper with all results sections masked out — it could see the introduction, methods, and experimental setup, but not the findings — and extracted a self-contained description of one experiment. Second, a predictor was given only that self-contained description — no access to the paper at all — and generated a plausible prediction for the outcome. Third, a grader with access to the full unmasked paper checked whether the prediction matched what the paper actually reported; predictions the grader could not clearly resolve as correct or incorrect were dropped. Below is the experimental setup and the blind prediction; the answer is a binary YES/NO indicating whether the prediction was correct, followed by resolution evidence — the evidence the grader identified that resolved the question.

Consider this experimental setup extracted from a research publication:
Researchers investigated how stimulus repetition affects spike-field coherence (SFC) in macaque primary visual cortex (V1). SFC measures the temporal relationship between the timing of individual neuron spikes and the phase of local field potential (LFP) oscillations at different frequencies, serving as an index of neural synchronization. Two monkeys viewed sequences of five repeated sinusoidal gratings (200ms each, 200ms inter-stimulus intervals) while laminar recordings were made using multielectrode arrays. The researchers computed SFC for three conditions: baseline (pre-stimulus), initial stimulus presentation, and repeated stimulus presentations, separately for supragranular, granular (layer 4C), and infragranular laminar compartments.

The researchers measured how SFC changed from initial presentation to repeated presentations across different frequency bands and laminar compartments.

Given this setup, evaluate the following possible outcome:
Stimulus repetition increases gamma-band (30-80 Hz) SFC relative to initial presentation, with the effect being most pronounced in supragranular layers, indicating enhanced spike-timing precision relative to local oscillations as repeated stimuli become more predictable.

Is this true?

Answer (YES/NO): NO